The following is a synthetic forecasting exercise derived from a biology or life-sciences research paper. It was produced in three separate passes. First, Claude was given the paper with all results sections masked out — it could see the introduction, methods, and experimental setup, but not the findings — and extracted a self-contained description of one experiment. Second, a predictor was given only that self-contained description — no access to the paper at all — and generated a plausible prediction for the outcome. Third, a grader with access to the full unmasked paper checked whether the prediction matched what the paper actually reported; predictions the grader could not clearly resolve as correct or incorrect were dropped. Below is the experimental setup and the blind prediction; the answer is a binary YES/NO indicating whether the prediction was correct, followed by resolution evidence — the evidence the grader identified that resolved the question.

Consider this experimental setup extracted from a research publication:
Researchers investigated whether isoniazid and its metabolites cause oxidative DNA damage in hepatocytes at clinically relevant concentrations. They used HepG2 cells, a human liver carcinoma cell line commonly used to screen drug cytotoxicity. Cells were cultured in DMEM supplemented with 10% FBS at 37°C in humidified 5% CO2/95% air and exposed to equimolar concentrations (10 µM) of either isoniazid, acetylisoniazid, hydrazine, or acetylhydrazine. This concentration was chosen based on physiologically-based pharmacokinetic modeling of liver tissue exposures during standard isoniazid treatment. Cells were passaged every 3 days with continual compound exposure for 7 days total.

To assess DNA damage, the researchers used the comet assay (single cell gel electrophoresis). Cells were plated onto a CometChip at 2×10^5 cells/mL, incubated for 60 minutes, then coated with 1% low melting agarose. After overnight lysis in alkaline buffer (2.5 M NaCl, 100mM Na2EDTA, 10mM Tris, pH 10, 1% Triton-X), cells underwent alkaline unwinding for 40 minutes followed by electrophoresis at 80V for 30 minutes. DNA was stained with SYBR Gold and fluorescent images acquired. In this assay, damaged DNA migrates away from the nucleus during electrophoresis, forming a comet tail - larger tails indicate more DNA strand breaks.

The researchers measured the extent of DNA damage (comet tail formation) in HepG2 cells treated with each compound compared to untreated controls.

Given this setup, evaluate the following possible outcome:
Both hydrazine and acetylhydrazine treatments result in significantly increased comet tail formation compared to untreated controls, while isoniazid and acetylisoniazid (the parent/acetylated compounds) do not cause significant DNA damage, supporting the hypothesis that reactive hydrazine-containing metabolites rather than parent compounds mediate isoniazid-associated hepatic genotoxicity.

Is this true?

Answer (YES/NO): NO